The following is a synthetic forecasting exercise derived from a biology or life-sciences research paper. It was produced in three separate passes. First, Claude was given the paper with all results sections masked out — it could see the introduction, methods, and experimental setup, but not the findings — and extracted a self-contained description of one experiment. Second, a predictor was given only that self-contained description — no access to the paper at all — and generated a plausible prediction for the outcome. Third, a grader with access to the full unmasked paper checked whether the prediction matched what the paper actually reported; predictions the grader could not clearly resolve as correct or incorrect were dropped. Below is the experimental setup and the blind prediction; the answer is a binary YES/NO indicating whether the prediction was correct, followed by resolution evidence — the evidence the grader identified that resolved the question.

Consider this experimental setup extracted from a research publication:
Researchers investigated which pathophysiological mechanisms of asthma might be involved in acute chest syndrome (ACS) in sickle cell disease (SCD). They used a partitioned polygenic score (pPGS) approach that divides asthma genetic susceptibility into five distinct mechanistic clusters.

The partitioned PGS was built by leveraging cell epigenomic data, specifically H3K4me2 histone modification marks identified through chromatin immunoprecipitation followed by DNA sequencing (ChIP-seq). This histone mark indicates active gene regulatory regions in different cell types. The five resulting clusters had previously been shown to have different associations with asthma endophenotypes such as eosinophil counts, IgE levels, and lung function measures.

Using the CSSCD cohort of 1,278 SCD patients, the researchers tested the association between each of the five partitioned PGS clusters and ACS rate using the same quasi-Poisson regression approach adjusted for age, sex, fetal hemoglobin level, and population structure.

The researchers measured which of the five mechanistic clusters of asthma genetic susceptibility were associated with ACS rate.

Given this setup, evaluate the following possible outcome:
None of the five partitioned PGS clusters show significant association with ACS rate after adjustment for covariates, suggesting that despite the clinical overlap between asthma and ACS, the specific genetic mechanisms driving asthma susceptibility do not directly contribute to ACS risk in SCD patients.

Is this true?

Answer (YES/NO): NO